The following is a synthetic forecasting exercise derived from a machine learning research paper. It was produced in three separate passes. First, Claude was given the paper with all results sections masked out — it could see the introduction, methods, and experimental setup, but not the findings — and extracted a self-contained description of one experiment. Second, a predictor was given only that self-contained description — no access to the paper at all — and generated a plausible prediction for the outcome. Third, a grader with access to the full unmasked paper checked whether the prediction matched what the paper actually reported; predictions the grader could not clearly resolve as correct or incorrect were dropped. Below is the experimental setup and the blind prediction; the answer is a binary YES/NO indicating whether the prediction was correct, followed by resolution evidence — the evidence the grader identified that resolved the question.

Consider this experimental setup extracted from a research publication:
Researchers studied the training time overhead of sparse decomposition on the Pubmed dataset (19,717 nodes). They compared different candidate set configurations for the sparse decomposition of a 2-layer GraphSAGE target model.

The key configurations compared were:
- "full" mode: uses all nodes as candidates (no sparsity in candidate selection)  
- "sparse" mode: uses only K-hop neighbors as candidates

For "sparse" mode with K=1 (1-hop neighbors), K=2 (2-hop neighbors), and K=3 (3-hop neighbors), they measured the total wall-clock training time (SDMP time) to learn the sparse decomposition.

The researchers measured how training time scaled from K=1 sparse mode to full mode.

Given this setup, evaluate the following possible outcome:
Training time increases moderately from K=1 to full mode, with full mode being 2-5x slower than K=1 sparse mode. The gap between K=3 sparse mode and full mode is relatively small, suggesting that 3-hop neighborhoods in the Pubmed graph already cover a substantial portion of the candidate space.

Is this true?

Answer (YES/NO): NO